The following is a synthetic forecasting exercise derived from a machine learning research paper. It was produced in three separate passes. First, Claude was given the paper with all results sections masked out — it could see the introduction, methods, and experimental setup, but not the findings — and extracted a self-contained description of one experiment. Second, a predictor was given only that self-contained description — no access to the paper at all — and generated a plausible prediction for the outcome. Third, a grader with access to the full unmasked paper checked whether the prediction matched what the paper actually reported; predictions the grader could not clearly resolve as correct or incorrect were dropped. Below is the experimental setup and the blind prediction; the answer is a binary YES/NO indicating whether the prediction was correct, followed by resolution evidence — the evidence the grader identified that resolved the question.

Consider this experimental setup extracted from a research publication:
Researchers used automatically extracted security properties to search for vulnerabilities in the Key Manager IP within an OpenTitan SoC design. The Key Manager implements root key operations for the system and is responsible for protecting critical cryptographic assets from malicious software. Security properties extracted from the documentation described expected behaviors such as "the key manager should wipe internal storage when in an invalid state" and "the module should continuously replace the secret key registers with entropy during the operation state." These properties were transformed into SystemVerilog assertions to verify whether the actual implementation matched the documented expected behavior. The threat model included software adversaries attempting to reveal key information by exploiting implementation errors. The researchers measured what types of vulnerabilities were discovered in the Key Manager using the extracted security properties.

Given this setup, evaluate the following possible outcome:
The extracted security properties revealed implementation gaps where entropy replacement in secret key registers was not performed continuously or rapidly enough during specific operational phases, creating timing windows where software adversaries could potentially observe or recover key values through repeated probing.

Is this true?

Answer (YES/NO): NO